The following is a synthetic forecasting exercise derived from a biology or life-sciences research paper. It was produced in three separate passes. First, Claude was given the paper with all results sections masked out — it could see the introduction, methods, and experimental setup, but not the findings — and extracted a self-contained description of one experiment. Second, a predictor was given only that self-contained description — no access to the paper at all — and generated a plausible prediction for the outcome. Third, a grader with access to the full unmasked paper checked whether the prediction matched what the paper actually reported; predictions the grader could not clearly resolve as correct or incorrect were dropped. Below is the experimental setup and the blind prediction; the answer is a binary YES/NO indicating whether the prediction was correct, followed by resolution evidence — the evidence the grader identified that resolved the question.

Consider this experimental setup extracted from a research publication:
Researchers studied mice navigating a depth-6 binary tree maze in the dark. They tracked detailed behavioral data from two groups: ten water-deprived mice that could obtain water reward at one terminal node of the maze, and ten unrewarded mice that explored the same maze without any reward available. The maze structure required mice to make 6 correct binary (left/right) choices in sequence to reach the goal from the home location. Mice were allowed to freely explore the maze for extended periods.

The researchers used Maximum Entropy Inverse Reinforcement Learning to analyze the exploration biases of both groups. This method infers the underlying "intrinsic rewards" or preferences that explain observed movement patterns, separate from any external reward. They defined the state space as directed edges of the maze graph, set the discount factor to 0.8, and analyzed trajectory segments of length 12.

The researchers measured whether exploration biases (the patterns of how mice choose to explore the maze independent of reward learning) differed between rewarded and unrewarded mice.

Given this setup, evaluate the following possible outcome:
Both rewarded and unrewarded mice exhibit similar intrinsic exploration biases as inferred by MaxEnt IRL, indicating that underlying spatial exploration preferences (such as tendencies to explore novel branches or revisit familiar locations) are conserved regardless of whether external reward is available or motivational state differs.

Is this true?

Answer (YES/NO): YES